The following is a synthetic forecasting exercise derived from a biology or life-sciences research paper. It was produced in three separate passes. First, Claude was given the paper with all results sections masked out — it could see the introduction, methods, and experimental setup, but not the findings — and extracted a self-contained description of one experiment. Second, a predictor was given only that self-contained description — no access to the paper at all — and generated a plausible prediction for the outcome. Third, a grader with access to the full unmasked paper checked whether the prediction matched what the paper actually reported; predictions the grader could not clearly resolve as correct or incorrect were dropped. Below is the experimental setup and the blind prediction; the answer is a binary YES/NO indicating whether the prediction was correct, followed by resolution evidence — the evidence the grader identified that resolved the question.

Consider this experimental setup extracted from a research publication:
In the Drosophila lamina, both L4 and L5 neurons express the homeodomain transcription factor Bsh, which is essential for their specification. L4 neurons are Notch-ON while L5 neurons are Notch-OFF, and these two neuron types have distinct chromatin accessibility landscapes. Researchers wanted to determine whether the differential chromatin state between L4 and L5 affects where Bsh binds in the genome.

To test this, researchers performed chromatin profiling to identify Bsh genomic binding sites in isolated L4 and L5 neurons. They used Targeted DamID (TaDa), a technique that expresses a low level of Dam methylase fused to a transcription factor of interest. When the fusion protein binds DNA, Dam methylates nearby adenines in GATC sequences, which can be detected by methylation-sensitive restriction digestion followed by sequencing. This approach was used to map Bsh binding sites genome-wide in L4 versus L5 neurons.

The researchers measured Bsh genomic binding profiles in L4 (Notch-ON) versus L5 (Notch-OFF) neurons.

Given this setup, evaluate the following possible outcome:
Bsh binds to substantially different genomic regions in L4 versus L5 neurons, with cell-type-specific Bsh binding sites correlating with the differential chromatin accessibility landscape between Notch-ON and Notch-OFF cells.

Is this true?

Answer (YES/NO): YES